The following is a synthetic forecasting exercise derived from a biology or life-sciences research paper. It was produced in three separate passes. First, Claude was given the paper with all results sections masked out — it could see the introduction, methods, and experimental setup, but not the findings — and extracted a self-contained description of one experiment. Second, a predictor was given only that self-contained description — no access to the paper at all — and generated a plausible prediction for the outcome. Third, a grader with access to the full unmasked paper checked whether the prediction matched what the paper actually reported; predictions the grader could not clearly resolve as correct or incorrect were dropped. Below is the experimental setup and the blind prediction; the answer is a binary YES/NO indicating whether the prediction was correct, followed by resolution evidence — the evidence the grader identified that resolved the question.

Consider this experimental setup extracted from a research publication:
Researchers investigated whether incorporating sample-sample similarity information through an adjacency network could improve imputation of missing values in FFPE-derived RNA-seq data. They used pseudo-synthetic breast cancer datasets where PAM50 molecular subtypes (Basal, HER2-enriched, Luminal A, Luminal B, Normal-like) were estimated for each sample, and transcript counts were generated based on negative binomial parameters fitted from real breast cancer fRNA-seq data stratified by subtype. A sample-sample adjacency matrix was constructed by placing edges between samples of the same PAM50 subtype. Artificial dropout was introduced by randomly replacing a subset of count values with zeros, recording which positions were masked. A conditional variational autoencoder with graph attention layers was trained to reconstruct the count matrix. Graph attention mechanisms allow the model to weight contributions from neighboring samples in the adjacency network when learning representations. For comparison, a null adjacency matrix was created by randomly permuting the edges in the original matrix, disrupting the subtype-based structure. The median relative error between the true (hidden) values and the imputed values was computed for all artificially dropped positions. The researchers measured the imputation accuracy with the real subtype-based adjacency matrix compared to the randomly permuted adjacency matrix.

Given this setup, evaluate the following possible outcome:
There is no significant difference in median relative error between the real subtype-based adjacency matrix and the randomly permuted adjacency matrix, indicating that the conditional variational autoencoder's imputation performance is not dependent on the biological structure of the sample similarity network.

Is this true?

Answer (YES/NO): NO